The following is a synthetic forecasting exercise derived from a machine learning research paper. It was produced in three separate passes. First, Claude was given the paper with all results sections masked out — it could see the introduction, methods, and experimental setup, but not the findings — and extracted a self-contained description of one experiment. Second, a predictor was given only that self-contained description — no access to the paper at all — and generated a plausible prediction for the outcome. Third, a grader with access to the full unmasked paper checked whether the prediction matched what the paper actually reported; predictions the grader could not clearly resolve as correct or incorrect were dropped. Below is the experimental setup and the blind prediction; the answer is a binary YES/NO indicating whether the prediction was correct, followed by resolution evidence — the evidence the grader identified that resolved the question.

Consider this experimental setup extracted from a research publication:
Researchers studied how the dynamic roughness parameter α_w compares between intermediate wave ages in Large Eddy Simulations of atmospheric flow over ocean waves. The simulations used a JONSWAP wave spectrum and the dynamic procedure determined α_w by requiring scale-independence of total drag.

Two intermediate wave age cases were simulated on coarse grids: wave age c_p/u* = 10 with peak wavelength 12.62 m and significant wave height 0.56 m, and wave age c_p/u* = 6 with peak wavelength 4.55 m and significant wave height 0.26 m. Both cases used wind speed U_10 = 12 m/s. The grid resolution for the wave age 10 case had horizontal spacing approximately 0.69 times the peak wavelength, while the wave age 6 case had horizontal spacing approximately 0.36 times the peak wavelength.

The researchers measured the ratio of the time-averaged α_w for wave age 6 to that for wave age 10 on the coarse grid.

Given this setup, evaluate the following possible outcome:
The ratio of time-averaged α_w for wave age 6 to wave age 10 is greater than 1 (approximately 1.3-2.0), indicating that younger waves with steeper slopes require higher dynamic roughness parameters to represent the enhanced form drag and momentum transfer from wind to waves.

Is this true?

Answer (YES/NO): YES